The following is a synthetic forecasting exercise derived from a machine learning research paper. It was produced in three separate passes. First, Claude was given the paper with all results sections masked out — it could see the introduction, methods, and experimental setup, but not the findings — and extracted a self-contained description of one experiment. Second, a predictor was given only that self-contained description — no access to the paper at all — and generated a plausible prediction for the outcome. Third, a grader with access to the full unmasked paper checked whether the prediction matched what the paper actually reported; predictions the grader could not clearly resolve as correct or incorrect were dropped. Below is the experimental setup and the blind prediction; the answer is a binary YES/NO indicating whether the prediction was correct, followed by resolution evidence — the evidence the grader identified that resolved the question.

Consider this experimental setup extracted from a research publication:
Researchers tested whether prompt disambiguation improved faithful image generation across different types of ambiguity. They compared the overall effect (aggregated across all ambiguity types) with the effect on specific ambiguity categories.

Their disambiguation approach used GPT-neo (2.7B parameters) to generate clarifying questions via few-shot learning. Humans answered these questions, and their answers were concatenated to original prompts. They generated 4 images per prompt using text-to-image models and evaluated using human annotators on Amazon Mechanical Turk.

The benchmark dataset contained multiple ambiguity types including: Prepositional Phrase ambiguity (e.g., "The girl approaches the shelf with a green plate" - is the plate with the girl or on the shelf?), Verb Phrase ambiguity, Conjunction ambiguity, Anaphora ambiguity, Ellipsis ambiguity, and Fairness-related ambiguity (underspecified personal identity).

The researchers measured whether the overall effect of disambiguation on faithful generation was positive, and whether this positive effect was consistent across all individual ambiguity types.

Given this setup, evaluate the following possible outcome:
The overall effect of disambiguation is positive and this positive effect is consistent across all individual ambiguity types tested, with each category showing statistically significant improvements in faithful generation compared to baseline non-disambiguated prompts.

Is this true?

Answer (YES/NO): NO